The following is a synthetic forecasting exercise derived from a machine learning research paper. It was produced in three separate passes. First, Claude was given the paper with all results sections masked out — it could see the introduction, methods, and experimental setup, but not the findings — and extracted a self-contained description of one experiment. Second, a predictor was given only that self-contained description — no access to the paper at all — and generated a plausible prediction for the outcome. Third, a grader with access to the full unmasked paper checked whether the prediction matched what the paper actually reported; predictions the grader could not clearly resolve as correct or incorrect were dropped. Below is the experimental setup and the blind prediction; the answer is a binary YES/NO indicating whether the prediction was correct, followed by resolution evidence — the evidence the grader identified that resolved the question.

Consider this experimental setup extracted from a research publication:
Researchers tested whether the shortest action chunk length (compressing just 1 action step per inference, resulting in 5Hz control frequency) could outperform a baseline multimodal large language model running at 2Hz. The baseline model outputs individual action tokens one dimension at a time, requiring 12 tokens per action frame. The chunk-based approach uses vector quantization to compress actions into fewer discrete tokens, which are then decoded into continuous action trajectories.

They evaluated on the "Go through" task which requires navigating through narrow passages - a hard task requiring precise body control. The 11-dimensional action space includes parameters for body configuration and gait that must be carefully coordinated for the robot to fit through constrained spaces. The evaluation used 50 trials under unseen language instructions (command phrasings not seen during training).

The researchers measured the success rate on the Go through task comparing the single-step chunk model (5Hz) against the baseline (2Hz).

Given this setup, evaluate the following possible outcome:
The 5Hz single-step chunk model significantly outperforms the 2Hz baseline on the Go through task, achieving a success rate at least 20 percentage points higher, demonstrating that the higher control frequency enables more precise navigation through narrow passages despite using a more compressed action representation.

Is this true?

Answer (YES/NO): YES